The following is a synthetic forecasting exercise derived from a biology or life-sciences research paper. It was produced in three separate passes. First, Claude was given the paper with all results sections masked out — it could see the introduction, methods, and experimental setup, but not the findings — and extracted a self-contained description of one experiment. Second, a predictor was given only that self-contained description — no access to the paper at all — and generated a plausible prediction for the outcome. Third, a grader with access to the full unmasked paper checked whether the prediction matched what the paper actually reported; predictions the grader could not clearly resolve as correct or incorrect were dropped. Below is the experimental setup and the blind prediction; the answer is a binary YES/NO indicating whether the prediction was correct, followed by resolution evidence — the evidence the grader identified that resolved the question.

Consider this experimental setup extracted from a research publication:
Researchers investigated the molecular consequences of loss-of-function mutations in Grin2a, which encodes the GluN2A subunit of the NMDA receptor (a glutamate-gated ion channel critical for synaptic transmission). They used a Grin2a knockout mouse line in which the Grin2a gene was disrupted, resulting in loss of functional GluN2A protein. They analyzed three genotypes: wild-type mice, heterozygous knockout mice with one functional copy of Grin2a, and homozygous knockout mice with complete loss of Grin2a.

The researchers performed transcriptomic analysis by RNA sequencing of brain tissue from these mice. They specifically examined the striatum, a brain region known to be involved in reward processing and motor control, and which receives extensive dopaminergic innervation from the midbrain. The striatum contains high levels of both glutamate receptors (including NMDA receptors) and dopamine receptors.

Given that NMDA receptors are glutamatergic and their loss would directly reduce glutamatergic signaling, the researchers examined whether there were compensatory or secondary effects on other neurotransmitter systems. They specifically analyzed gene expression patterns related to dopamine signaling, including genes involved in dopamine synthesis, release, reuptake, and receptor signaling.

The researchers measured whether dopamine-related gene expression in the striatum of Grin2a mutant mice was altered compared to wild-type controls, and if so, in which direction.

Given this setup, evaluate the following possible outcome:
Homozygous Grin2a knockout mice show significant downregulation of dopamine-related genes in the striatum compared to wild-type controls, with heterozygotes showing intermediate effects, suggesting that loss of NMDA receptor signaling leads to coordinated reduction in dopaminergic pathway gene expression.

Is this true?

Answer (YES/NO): NO